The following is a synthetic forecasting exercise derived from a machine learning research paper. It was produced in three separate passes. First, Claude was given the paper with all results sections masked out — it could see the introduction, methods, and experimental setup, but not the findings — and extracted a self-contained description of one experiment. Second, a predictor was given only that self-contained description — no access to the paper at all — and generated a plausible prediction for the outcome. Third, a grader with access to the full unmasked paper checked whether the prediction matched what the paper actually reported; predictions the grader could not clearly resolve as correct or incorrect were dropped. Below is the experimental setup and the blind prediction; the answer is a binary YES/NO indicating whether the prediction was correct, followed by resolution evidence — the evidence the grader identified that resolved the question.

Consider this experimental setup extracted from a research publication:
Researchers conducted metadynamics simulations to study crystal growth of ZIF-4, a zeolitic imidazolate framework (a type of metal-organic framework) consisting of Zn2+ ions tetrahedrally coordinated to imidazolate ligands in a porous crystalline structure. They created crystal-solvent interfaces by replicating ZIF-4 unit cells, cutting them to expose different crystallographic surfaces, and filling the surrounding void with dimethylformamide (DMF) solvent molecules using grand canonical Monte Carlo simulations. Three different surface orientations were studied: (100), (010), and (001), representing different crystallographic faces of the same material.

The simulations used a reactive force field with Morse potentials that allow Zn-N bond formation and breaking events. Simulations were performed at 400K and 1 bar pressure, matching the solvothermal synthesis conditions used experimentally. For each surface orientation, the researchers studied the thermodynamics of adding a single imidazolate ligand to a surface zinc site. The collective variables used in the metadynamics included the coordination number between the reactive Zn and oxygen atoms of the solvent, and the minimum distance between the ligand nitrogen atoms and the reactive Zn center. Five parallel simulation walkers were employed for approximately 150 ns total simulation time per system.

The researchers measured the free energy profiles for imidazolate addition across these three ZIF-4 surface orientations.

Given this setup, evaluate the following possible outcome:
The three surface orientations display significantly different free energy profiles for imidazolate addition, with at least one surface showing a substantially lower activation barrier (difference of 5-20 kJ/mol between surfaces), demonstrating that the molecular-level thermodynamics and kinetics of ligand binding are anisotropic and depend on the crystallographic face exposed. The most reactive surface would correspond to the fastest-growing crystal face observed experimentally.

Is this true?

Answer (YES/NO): NO